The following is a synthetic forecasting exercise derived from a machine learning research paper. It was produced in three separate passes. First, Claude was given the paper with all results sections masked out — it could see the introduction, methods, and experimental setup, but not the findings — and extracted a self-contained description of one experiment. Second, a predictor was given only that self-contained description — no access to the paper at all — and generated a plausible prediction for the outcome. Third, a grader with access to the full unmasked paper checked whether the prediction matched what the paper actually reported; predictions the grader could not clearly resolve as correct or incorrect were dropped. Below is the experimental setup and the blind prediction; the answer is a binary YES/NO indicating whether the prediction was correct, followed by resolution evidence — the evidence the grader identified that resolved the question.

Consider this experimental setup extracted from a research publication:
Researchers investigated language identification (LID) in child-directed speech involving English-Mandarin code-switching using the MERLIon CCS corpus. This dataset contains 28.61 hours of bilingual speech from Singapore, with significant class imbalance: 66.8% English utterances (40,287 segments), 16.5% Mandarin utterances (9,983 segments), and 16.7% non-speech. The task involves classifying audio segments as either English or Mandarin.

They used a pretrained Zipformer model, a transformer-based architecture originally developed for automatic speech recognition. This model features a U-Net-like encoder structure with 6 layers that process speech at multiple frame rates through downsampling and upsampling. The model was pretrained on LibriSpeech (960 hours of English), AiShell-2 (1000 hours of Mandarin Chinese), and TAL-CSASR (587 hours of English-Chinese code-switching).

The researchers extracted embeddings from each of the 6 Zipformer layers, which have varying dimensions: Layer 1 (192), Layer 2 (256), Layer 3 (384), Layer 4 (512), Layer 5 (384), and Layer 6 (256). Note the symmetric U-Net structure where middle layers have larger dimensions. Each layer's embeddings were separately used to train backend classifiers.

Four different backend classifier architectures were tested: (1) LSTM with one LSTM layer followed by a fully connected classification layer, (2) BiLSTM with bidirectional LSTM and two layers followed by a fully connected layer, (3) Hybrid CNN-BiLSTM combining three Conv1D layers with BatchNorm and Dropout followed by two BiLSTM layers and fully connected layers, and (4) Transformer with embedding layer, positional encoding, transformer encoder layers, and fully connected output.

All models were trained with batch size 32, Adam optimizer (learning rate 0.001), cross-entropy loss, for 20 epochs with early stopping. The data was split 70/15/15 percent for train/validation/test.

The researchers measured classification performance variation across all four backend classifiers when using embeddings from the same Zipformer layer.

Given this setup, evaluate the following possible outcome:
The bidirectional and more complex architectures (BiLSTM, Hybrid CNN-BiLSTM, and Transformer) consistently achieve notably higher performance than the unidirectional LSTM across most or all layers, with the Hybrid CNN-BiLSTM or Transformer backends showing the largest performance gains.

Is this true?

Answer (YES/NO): NO